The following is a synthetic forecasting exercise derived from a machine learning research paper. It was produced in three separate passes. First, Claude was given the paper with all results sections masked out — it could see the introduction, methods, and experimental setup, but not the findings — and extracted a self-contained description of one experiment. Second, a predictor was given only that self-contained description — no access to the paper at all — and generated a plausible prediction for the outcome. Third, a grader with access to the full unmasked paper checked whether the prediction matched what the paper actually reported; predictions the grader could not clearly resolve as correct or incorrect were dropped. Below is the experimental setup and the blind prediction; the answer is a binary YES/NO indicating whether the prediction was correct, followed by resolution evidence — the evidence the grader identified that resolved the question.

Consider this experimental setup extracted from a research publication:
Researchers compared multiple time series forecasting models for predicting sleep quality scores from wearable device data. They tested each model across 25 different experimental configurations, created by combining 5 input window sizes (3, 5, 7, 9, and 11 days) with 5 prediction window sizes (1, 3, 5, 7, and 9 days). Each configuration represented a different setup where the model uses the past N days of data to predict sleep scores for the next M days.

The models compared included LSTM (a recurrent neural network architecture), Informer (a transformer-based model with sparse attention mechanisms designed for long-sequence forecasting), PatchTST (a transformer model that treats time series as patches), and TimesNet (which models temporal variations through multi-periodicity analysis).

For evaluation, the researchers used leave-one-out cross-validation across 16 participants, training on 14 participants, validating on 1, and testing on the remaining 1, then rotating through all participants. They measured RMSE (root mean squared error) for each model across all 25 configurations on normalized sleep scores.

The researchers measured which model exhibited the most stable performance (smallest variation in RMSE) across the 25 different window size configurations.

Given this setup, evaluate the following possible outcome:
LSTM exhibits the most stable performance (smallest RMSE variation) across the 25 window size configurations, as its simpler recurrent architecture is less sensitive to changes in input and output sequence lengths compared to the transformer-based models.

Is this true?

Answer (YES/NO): NO